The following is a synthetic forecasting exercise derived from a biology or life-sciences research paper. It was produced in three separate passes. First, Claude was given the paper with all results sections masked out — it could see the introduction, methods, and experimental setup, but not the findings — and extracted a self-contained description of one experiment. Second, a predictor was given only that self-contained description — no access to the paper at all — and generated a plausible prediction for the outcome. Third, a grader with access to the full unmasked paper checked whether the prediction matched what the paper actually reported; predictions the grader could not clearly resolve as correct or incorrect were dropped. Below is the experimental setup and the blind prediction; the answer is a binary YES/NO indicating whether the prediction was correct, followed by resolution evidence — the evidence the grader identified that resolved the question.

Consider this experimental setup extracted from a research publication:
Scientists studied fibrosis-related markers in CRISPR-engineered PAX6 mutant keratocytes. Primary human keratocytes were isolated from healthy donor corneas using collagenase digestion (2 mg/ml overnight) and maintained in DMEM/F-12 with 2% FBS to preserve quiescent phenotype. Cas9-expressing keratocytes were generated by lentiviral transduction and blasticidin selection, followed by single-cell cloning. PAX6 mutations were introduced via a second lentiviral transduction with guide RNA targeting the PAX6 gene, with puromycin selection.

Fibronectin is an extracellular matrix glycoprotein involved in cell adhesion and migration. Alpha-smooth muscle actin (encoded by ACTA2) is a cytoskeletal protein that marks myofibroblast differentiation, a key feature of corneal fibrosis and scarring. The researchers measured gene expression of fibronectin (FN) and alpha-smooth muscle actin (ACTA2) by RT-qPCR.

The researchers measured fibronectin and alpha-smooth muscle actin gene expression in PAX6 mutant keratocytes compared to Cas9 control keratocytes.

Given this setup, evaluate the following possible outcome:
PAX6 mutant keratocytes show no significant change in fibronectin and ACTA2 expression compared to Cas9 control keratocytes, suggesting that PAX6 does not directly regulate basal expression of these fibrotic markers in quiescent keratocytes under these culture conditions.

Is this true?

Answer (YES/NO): NO